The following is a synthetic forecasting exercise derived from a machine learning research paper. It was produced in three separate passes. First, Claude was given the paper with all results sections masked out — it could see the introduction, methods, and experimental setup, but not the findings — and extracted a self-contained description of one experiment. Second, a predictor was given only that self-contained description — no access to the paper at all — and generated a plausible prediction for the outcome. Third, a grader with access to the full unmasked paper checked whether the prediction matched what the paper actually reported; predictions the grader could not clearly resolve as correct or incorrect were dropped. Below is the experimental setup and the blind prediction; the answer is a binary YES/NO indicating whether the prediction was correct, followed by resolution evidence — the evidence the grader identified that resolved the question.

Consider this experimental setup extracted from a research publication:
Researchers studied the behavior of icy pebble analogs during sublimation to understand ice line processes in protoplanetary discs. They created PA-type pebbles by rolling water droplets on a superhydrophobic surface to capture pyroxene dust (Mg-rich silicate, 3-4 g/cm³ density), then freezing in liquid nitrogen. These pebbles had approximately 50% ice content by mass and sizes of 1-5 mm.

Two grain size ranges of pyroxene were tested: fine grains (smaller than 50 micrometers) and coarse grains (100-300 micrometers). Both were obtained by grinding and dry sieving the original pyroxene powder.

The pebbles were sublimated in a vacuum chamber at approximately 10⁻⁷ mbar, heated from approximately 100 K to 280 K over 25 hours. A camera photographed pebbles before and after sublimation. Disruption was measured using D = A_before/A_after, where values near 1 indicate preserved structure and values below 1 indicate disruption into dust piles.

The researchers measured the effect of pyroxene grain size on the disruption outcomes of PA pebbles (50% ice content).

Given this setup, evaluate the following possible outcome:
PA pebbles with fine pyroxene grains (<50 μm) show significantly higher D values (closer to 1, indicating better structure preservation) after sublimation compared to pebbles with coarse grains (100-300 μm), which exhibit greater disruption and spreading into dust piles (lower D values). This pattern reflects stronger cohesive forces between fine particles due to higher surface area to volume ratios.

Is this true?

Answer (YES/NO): NO